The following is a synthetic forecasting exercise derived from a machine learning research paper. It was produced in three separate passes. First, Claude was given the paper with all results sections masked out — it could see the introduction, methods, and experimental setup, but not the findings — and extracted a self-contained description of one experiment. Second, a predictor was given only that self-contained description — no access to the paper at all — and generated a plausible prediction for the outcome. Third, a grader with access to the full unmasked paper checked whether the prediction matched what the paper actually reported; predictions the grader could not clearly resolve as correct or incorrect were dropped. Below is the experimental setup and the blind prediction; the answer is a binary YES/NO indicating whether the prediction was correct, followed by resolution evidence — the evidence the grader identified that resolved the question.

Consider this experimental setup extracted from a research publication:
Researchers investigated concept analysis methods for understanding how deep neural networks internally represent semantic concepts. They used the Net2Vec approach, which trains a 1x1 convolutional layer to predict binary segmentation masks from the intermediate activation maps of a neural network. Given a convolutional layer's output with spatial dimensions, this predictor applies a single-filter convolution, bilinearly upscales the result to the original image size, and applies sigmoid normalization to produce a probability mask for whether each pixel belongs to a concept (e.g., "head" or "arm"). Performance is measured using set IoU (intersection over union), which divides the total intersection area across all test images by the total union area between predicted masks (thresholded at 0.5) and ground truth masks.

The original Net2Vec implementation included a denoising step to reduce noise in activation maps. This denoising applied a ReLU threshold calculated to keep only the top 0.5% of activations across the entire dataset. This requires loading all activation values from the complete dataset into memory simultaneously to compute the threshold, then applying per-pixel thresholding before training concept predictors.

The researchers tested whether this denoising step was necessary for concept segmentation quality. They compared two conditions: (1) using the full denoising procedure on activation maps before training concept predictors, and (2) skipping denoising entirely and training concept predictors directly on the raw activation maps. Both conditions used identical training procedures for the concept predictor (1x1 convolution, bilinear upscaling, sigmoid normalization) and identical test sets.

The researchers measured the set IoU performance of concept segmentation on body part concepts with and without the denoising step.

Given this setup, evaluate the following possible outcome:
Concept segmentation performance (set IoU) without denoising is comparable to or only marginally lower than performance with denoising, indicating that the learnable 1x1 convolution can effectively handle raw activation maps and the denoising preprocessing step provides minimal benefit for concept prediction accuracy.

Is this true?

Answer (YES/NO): YES